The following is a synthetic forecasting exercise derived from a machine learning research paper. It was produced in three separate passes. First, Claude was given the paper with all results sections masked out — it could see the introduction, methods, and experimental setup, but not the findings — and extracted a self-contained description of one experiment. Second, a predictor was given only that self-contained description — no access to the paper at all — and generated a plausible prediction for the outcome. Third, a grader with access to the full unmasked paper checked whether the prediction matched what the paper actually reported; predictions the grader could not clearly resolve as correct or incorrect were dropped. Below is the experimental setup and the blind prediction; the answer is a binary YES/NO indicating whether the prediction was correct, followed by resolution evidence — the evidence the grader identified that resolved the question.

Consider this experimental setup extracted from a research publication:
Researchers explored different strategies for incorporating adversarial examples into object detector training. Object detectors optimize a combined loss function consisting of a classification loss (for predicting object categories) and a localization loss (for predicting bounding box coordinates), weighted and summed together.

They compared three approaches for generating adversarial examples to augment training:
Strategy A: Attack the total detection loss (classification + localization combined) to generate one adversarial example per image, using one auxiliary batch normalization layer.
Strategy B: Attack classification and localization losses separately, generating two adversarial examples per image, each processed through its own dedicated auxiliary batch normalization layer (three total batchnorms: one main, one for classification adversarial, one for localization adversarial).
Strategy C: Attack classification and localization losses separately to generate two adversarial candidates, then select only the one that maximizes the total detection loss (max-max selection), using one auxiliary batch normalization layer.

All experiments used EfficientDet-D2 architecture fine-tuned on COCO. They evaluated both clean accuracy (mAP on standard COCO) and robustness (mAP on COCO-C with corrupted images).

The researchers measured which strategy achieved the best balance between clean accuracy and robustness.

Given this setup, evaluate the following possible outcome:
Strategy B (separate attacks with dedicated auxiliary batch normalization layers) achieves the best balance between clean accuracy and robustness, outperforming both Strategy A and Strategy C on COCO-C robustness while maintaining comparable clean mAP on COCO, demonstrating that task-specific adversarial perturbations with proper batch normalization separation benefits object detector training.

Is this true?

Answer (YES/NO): NO